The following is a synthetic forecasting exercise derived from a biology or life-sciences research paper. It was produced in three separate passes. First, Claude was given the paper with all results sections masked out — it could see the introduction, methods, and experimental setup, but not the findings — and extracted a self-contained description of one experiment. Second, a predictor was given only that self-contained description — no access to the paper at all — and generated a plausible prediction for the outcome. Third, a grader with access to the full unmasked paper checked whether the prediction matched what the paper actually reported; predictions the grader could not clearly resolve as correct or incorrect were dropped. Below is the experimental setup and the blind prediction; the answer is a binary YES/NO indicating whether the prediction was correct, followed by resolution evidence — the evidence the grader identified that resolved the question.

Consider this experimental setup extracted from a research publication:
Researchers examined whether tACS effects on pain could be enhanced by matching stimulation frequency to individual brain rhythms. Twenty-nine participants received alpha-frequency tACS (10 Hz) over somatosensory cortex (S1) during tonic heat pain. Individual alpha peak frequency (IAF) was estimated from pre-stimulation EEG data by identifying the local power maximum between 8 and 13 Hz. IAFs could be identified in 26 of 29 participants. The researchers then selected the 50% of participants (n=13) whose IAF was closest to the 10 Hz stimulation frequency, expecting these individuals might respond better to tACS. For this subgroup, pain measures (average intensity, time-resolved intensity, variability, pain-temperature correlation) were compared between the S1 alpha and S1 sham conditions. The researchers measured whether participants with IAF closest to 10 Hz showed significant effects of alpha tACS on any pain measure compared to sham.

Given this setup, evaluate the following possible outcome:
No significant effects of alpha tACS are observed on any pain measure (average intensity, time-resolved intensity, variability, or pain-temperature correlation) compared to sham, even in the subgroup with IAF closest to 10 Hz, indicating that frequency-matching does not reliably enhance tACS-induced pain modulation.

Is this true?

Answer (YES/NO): YES